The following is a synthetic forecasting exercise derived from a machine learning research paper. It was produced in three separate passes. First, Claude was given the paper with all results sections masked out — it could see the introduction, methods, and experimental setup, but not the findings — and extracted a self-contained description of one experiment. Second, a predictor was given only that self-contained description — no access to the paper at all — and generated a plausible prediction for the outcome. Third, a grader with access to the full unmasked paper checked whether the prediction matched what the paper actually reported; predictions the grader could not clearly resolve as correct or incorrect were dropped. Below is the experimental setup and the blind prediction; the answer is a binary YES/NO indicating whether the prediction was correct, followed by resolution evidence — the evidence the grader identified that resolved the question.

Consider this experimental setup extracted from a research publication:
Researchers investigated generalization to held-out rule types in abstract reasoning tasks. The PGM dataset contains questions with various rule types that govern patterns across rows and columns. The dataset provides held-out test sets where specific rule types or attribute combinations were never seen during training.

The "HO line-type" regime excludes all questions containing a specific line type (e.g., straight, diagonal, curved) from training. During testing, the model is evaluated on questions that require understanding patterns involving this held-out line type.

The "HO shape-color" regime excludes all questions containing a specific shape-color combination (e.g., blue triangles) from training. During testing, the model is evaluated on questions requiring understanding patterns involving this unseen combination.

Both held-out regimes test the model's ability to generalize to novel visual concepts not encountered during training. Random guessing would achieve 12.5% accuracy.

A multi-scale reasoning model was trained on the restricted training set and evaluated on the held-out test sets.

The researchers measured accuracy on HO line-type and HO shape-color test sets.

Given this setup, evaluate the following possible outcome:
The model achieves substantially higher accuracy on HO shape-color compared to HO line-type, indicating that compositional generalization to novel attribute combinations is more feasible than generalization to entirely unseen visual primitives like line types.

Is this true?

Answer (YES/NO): NO